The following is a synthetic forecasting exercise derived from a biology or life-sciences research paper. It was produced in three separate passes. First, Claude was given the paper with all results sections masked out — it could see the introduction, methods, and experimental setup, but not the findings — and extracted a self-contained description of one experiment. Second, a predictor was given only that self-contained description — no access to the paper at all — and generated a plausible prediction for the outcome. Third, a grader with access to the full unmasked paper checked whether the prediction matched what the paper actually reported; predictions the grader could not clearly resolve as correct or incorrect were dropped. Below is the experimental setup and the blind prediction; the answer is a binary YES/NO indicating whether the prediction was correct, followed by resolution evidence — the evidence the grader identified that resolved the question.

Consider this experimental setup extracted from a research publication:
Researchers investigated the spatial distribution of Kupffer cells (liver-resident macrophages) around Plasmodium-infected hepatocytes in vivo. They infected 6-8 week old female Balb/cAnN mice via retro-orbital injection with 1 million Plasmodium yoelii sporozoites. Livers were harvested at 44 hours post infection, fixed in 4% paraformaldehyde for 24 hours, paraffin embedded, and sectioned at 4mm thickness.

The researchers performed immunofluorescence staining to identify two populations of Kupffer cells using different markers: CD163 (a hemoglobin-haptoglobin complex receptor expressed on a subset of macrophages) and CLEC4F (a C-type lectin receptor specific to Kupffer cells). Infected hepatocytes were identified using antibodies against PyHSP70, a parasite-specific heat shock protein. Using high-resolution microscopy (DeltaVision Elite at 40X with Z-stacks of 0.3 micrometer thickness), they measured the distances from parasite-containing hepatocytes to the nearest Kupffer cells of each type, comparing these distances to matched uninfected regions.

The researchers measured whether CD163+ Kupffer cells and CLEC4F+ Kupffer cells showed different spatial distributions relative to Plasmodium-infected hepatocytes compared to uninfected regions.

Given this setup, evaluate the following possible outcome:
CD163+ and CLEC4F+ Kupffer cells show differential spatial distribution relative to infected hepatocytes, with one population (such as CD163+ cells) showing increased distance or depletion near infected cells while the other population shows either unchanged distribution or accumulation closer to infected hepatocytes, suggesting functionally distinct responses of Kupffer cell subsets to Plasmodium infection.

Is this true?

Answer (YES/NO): NO